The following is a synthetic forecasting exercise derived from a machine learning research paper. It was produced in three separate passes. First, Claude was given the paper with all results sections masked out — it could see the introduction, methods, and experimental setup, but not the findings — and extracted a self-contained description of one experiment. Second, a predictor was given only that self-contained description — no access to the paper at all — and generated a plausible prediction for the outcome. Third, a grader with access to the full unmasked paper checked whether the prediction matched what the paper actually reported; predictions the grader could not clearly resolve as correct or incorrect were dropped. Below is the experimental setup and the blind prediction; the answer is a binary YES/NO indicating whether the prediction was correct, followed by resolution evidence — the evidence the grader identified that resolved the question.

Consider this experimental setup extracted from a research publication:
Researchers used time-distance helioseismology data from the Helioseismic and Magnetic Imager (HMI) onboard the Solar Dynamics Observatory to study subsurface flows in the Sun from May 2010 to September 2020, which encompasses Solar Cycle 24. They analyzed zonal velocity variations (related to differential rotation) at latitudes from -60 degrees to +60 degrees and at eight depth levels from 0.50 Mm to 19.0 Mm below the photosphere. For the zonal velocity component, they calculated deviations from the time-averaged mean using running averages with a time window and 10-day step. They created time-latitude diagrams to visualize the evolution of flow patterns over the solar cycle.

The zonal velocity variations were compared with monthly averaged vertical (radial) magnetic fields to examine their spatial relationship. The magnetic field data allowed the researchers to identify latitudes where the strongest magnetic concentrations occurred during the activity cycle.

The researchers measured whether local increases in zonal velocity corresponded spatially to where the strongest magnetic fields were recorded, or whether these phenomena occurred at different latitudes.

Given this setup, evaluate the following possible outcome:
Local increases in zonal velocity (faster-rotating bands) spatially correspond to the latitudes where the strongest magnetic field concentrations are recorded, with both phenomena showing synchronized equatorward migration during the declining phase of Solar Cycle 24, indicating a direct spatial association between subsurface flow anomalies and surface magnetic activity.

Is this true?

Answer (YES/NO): YES